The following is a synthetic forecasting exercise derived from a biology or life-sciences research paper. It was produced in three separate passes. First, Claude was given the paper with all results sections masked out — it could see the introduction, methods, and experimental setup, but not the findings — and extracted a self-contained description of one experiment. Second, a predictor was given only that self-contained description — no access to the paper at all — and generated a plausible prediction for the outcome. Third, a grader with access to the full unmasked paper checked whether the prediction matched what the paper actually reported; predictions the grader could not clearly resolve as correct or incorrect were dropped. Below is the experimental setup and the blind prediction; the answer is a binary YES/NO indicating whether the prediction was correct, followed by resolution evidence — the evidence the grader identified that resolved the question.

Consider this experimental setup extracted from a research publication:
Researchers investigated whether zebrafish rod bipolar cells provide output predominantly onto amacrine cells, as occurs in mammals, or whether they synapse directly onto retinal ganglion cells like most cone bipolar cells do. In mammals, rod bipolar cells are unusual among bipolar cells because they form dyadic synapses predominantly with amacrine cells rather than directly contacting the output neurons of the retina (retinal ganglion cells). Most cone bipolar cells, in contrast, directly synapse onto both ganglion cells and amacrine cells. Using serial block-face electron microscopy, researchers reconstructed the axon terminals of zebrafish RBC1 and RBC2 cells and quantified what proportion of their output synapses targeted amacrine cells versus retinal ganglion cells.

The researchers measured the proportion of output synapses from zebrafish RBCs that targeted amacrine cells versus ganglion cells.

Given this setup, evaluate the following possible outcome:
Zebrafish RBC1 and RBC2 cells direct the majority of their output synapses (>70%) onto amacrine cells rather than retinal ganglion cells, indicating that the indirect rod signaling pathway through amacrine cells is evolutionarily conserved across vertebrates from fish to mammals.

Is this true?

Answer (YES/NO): YES